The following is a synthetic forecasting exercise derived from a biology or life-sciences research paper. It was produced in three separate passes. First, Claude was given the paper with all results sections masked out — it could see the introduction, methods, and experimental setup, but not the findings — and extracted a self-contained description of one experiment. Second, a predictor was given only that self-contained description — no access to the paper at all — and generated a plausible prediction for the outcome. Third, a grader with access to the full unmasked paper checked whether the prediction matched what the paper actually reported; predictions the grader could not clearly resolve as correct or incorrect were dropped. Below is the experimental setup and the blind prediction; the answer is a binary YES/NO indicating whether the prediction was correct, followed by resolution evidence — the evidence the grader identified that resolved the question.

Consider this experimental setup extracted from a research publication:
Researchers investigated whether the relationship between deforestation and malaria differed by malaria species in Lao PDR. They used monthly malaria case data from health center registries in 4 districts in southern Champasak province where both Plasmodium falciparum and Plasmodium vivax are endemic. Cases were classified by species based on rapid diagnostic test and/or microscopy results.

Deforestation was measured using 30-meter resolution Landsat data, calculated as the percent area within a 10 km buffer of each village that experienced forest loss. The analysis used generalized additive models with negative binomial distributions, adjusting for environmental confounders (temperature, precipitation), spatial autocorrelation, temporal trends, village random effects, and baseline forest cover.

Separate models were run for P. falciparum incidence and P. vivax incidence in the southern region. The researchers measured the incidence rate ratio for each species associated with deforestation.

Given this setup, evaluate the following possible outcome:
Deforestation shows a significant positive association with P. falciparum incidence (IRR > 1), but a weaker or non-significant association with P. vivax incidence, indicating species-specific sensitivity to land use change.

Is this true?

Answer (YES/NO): NO